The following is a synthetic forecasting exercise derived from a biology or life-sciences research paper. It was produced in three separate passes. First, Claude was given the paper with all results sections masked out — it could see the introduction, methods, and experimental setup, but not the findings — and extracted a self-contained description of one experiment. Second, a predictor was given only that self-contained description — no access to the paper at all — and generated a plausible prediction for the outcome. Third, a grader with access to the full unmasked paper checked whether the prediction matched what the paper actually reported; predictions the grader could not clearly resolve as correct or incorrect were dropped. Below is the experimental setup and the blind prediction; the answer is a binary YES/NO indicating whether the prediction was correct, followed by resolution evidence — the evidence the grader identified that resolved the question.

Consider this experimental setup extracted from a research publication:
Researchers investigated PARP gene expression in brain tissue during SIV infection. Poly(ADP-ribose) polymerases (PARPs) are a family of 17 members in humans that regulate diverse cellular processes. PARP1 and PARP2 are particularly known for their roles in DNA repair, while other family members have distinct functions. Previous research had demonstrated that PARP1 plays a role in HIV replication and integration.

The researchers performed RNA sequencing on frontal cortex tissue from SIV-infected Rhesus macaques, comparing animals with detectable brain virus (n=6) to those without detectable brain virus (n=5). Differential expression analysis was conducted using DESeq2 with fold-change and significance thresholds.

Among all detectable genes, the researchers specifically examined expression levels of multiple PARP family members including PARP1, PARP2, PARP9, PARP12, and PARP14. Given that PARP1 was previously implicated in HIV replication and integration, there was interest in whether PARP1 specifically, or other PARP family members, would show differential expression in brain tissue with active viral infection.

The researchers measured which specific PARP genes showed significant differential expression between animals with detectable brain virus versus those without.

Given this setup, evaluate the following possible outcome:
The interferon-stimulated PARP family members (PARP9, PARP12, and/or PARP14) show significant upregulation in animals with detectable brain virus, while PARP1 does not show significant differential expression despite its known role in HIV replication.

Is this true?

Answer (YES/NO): YES